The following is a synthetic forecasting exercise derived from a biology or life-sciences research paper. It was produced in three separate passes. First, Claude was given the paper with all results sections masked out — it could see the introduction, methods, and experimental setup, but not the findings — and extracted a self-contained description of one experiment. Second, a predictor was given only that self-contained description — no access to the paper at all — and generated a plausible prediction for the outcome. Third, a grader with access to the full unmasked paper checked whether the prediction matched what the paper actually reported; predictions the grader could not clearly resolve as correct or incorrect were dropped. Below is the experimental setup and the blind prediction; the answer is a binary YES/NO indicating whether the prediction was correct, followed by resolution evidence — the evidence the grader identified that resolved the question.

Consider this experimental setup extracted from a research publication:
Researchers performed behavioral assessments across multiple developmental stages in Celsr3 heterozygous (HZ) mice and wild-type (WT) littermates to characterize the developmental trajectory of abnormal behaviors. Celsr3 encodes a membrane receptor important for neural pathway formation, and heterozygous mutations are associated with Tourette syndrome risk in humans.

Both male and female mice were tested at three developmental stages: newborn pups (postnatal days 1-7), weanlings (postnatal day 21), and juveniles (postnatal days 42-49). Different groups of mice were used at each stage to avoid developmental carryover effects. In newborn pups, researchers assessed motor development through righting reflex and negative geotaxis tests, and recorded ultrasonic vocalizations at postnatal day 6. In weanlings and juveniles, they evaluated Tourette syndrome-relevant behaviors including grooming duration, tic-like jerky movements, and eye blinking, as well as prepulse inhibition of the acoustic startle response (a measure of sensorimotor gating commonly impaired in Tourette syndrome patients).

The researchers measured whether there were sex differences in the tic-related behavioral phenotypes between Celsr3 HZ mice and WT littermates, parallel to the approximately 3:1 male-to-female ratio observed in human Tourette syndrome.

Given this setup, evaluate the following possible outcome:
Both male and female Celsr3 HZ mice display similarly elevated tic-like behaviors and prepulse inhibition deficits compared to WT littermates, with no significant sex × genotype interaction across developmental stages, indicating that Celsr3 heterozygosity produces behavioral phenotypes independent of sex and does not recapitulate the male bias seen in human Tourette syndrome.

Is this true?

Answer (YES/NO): NO